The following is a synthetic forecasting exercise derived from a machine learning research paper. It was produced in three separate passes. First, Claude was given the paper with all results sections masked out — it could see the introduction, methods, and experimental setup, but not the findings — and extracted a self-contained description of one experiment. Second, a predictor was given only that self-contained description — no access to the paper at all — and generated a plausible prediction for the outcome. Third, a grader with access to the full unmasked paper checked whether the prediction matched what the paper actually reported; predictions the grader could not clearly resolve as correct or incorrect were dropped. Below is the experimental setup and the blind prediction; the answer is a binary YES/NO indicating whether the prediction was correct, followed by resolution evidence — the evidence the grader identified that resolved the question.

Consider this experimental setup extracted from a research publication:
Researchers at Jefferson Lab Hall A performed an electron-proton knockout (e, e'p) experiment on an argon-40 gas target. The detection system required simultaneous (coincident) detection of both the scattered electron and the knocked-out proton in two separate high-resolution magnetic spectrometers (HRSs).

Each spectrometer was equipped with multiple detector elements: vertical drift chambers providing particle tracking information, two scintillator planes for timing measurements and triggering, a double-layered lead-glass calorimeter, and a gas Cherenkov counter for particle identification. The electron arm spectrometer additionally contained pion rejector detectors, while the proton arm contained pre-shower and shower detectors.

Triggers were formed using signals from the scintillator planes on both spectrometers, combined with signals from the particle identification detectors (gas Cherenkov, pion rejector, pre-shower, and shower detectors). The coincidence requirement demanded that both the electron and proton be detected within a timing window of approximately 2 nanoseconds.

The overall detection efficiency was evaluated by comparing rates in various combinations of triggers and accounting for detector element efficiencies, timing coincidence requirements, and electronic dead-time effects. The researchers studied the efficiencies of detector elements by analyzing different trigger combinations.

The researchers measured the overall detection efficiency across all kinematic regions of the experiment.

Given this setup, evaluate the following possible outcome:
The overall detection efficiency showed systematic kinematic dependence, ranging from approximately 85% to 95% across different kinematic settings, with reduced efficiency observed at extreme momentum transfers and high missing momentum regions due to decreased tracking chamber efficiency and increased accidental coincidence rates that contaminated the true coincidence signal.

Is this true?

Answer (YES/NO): NO